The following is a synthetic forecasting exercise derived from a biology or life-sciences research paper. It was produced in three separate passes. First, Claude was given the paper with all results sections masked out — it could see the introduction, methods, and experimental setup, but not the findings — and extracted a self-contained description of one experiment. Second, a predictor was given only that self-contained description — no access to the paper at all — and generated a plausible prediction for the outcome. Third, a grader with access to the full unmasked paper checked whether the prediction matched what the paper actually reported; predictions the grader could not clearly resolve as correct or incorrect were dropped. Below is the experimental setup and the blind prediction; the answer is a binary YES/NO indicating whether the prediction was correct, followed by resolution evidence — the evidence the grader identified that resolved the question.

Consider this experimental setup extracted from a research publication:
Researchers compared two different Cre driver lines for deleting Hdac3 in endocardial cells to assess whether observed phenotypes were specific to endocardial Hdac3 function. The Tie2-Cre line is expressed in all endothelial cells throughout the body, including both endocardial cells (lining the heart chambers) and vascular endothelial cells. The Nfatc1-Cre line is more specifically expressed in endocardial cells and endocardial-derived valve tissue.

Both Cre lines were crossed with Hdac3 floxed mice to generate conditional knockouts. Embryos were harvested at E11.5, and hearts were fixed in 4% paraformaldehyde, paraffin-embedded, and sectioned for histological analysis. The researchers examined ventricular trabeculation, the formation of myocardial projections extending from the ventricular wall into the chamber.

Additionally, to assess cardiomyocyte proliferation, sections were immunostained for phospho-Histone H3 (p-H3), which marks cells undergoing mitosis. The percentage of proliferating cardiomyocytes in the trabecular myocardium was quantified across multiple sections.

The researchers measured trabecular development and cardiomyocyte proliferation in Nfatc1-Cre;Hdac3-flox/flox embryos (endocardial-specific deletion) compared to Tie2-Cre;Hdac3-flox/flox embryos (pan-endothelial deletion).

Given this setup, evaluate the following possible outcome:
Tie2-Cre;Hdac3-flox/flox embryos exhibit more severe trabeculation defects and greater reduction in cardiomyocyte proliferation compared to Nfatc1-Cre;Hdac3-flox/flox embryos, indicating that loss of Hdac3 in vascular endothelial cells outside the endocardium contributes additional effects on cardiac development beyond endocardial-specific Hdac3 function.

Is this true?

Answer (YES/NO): NO